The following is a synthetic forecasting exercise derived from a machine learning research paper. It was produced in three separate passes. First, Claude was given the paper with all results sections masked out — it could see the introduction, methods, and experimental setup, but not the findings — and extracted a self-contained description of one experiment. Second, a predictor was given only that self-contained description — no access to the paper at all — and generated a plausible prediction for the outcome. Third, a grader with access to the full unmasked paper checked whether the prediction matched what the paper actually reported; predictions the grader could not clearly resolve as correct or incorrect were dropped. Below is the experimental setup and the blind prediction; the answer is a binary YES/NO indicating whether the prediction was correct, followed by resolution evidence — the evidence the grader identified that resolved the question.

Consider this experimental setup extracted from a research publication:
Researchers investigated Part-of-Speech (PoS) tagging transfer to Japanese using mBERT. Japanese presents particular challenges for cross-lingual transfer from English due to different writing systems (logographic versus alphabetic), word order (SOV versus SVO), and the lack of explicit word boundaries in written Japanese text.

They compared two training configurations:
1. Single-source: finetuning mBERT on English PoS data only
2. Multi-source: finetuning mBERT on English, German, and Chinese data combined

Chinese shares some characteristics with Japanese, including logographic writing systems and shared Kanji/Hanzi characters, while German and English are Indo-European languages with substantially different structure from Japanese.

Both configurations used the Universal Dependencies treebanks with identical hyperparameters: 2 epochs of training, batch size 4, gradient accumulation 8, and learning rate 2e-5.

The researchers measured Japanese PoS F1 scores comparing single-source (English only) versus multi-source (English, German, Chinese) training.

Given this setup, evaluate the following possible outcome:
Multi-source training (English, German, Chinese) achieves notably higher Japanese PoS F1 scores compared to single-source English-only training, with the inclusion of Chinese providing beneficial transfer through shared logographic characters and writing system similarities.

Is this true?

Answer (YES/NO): NO